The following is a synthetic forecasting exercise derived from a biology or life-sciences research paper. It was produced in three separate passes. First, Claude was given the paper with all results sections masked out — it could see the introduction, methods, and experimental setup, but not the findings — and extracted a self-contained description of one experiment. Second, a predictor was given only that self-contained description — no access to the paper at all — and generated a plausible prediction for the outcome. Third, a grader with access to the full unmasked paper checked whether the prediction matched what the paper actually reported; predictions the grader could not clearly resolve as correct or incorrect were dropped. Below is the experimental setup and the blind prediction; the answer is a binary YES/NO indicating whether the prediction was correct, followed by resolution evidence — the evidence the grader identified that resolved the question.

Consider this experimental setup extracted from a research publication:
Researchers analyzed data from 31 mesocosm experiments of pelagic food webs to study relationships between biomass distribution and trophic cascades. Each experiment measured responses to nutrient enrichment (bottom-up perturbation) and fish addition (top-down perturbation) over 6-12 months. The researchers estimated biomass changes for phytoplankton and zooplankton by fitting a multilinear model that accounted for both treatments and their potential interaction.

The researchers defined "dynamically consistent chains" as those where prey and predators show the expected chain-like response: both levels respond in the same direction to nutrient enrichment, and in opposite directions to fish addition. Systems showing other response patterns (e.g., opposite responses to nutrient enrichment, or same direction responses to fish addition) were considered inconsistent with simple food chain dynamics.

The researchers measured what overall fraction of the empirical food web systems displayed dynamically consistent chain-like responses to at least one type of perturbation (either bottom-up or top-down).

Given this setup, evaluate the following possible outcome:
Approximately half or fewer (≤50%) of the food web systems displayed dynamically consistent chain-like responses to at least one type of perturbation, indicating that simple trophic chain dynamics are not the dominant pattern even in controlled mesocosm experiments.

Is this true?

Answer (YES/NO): YES